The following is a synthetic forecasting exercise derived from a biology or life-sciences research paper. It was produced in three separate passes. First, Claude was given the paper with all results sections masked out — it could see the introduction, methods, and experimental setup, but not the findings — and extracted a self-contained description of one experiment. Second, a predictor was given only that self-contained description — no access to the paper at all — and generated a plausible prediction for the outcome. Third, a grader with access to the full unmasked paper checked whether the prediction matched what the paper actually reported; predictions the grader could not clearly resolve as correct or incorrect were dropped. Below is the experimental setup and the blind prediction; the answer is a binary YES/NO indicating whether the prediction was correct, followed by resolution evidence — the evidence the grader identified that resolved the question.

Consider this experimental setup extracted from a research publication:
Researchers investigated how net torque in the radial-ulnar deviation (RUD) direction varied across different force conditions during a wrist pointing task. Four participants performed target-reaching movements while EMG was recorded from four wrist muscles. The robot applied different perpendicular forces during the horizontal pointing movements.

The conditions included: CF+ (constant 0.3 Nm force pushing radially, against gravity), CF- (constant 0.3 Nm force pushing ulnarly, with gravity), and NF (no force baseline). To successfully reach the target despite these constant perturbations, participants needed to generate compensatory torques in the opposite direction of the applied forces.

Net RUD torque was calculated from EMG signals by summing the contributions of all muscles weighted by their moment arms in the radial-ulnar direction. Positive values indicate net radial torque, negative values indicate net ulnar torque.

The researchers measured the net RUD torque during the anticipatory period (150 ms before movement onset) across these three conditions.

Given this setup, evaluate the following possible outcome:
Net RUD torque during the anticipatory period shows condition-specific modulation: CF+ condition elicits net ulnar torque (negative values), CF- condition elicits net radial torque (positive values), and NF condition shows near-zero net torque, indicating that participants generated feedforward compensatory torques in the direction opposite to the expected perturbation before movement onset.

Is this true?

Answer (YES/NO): NO